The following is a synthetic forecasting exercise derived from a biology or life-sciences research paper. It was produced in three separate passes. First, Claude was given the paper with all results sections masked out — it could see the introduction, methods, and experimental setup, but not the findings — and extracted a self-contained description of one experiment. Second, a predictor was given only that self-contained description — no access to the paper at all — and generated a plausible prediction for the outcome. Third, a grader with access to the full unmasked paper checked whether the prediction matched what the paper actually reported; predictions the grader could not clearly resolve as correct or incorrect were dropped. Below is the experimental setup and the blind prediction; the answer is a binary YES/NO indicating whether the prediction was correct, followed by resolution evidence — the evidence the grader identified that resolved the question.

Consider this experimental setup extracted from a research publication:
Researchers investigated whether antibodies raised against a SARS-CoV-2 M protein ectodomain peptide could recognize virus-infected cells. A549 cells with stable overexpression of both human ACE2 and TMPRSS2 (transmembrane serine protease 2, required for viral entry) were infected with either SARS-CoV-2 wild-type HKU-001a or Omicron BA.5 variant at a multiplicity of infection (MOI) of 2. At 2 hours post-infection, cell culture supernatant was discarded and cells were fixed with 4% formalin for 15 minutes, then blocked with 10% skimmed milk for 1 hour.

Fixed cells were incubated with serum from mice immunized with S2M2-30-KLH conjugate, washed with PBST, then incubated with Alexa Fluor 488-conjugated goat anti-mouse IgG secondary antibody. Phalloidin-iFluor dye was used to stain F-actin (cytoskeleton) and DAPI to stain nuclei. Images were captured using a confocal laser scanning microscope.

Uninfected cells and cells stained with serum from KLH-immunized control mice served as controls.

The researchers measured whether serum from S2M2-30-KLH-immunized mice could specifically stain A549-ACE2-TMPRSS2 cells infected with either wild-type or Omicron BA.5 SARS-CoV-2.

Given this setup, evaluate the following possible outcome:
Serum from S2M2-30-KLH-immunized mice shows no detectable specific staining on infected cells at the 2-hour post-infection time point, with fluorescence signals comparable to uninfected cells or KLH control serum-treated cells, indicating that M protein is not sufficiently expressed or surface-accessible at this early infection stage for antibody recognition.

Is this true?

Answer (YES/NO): NO